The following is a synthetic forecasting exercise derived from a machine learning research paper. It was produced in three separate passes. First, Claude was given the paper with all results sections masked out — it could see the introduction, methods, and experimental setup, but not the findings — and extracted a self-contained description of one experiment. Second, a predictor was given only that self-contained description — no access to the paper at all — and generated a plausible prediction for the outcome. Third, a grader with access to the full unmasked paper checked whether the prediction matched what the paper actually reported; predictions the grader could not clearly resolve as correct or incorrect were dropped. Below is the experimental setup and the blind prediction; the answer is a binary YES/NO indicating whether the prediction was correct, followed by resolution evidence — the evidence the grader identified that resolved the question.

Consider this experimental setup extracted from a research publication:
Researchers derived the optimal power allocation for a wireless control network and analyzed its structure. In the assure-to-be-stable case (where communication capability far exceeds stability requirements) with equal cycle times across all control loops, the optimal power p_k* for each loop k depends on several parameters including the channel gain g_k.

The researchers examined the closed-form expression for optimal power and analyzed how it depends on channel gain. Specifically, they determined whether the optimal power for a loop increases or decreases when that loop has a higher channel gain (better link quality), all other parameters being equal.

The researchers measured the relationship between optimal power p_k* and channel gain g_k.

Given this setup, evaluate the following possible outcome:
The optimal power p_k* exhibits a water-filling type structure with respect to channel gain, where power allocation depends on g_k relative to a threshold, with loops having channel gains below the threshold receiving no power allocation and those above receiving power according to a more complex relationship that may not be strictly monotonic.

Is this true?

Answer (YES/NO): NO